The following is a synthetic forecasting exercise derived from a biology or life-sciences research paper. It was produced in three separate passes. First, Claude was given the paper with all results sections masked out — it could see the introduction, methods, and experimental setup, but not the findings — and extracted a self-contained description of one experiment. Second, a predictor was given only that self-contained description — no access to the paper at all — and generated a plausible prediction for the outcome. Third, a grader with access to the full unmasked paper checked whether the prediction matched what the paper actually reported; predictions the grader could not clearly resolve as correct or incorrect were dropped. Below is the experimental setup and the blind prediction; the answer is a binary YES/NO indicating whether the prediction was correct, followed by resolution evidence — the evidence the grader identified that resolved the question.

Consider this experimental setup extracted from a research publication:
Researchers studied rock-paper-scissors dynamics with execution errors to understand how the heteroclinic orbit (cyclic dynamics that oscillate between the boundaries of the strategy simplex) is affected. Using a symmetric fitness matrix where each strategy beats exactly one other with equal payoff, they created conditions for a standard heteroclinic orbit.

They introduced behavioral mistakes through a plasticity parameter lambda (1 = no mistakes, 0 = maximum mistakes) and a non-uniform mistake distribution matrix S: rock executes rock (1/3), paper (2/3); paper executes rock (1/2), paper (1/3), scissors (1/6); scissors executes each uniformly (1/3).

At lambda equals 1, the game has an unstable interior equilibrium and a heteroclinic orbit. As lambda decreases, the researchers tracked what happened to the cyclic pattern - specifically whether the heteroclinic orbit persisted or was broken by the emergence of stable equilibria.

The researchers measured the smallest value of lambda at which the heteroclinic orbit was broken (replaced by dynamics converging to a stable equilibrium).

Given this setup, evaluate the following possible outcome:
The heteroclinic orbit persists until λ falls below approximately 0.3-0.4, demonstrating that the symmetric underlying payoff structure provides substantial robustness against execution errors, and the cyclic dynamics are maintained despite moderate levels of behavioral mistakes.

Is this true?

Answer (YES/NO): YES